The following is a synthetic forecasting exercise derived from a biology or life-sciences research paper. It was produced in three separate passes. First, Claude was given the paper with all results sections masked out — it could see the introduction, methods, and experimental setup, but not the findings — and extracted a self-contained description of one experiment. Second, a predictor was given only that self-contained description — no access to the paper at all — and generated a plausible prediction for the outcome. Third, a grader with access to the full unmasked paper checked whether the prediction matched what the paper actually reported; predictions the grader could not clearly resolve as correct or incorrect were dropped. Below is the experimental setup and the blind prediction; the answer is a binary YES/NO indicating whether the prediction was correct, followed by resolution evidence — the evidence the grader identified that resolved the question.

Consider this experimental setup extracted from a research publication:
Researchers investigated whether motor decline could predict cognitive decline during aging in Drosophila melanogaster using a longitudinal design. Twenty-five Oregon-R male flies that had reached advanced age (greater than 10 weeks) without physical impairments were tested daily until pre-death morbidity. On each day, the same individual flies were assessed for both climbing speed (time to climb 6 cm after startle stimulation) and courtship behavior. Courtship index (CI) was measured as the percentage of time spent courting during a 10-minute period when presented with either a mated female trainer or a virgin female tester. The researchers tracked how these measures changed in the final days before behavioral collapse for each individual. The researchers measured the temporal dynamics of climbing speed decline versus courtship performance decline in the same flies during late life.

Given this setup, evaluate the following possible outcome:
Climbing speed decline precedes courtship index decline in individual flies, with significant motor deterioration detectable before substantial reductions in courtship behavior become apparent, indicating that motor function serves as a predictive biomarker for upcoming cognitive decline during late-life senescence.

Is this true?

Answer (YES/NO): NO